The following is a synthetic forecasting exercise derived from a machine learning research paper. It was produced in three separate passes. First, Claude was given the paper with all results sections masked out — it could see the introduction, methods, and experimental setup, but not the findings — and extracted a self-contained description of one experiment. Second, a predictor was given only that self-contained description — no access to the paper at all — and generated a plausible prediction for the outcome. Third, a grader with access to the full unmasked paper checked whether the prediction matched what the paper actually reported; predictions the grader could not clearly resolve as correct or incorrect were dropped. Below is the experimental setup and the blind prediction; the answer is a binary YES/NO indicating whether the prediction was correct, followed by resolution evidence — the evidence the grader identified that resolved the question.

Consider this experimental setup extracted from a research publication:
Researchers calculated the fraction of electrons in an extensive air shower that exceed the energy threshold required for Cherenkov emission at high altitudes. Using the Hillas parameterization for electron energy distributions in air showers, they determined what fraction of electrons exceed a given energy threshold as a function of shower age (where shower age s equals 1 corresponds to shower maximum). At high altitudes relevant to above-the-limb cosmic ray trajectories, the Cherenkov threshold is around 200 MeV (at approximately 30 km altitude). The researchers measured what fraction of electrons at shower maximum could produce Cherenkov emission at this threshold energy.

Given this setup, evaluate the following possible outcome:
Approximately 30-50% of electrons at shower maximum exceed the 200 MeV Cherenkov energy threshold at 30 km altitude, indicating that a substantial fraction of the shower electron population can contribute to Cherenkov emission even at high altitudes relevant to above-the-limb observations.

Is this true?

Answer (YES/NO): NO